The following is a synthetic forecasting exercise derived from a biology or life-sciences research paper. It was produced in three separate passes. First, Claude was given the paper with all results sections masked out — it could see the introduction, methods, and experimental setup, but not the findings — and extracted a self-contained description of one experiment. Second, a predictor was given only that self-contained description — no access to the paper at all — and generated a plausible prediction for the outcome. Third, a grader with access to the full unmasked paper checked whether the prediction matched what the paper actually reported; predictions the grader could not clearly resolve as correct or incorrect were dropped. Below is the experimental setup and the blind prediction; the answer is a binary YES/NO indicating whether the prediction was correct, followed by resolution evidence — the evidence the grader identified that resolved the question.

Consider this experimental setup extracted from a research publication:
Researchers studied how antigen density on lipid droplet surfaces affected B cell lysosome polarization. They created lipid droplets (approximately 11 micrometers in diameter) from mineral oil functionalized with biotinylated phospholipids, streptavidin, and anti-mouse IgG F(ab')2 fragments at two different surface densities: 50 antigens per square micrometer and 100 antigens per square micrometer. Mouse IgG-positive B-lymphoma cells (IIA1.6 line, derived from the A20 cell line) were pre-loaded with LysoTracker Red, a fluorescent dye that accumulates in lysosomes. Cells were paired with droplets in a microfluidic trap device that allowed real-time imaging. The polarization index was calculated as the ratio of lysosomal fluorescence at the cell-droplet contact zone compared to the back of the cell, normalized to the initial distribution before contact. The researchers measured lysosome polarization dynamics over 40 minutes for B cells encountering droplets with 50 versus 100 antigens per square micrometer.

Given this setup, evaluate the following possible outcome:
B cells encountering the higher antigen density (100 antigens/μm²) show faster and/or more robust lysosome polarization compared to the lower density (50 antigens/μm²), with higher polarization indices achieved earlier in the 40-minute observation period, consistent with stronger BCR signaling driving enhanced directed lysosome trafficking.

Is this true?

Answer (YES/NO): NO